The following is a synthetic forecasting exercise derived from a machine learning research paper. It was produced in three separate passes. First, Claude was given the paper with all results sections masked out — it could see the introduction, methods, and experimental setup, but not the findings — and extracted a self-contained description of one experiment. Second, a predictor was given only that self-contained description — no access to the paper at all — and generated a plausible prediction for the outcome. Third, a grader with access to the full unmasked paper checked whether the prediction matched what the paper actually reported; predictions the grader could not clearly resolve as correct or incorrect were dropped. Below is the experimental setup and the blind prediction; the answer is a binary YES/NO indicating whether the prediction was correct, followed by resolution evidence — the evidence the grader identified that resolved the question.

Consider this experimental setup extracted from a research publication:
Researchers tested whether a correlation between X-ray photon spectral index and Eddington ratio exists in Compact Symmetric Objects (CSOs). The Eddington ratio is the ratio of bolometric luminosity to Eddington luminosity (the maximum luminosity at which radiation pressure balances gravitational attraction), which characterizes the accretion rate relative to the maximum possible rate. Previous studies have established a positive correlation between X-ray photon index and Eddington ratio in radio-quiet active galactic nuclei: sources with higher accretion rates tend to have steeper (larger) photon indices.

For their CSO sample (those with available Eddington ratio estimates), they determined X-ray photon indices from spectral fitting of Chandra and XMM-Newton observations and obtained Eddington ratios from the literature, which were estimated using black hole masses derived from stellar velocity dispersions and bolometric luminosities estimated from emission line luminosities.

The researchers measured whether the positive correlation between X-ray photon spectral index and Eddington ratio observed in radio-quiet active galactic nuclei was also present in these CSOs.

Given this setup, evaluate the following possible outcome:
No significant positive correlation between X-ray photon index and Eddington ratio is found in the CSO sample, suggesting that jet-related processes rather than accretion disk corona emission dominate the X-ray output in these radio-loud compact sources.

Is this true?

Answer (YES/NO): YES